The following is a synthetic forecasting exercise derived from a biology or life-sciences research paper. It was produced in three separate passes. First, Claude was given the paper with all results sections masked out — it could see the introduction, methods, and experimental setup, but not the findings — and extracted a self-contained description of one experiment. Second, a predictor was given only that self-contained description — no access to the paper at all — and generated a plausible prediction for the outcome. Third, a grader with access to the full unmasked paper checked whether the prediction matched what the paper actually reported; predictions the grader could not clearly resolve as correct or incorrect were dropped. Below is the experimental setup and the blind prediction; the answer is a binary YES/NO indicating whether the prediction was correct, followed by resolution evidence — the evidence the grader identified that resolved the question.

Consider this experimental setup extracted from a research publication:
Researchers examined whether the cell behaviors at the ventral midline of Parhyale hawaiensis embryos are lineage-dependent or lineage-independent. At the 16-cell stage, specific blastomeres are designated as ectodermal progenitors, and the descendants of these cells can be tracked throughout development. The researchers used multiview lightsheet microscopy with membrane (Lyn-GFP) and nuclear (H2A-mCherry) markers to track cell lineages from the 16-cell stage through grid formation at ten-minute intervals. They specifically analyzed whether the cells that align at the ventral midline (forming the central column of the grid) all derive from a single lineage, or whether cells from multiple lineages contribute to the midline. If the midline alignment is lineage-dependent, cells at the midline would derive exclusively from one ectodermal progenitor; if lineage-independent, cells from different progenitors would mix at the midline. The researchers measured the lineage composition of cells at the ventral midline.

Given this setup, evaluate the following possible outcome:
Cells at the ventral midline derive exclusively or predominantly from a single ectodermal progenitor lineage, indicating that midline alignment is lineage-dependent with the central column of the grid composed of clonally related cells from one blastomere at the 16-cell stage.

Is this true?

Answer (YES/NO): NO